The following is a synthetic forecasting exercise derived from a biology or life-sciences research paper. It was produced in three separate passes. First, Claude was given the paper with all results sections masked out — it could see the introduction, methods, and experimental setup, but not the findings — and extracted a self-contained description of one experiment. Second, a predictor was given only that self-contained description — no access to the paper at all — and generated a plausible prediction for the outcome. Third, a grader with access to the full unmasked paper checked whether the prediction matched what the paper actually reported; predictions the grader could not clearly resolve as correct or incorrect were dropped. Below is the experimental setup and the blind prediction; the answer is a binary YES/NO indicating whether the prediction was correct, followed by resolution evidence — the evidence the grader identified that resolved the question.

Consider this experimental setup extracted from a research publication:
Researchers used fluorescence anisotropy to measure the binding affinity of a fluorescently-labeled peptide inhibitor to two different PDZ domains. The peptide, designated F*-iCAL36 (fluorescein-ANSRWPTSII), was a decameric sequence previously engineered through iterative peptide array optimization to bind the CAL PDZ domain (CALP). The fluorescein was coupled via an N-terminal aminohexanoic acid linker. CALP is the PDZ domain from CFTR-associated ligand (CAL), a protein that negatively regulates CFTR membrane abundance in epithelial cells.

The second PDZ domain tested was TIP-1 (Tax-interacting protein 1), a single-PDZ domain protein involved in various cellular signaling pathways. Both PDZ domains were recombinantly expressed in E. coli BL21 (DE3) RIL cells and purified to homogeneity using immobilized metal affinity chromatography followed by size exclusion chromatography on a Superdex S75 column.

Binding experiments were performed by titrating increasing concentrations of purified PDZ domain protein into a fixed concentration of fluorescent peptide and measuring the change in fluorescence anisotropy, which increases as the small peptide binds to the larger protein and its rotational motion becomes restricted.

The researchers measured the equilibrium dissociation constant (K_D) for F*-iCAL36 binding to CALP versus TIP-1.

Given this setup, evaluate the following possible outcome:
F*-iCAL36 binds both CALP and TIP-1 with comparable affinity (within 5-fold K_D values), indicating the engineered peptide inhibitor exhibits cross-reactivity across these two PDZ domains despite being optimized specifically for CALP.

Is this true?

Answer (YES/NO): YES